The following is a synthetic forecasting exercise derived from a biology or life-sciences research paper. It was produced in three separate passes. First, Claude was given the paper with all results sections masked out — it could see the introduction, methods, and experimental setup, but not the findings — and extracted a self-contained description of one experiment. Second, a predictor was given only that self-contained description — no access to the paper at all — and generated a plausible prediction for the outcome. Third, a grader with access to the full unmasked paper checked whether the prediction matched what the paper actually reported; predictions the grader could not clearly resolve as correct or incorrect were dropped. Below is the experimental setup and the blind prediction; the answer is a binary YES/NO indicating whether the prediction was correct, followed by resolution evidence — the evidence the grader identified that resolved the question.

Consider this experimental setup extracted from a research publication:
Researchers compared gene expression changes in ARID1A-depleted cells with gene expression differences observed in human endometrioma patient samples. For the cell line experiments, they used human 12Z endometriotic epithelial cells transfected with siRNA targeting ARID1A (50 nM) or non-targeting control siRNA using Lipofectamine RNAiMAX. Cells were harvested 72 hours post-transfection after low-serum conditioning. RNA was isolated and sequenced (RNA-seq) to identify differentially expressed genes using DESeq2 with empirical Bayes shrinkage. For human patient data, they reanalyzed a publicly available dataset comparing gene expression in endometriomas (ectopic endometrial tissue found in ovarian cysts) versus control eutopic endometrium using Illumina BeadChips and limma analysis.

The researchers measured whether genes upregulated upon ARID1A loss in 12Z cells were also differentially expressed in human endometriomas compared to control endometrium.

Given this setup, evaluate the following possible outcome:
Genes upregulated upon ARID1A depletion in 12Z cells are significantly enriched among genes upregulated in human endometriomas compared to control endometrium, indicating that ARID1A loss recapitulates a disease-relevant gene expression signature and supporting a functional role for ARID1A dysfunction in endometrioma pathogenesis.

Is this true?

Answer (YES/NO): YES